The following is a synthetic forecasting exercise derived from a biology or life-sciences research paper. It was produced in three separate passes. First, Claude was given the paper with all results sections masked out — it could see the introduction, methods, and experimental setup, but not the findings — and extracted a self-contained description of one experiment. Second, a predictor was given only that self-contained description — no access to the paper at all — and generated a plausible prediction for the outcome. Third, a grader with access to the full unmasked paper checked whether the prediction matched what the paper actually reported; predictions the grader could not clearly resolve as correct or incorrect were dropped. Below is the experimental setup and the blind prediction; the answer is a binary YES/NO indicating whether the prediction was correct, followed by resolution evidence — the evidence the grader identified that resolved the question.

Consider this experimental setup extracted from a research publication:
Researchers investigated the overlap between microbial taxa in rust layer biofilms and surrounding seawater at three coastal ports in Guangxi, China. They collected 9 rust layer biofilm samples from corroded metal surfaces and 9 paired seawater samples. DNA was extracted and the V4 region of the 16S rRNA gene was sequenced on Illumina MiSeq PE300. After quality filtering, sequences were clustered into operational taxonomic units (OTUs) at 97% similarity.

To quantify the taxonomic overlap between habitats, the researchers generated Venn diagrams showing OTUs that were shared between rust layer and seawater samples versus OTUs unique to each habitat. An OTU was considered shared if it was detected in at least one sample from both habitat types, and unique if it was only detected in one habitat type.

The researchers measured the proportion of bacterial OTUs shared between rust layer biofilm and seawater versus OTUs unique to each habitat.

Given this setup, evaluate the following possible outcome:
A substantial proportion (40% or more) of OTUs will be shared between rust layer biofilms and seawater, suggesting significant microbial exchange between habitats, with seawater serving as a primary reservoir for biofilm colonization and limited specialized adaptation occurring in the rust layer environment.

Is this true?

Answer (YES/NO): NO